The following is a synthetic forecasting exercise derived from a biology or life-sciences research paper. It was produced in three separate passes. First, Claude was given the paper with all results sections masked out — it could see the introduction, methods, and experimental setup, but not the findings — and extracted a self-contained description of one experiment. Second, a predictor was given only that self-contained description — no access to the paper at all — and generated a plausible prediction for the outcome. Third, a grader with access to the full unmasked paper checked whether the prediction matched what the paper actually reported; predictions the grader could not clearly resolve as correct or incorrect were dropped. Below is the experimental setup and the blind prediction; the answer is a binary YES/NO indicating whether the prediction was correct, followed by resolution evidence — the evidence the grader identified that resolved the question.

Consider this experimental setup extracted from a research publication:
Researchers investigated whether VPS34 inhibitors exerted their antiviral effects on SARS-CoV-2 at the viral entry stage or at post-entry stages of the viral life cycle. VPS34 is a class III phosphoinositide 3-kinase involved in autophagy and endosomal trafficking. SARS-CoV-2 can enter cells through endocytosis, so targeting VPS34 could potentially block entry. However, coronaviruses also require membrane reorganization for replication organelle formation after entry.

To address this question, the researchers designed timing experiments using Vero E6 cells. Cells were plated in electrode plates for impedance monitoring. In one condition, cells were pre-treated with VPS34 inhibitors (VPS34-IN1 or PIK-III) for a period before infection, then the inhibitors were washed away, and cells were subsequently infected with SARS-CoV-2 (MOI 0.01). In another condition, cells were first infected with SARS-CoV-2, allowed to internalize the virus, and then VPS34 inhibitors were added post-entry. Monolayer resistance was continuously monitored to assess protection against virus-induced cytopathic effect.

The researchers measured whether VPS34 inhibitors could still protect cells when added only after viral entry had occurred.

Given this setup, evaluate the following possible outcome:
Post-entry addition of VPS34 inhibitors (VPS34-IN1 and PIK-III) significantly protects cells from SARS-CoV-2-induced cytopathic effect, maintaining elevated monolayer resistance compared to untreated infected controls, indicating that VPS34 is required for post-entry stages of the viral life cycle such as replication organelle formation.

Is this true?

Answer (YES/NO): YES